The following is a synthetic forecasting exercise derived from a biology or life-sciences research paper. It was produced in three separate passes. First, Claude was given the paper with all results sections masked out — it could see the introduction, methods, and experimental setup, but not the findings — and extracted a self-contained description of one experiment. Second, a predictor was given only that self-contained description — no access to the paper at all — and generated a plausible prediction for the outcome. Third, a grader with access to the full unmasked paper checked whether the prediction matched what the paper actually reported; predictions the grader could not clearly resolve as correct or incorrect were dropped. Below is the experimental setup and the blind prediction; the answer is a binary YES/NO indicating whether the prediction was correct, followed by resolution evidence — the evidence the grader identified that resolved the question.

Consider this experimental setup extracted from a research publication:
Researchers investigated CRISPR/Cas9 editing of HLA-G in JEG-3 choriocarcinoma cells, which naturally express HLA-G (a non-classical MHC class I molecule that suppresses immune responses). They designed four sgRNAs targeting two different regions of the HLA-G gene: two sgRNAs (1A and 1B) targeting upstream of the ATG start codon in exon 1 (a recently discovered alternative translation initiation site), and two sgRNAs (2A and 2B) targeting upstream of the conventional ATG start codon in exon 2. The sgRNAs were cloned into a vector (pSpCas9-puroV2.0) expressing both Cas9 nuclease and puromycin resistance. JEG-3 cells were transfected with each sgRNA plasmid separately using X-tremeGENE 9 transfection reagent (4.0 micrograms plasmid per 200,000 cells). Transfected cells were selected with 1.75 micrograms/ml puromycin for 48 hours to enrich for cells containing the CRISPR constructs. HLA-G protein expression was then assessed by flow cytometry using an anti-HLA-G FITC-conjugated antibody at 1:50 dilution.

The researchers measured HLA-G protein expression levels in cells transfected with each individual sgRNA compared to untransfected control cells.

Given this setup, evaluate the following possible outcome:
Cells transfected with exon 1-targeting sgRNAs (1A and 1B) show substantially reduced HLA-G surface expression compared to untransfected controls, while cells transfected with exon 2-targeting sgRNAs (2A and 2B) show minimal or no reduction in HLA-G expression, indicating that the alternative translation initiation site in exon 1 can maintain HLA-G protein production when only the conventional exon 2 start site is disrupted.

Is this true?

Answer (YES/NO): NO